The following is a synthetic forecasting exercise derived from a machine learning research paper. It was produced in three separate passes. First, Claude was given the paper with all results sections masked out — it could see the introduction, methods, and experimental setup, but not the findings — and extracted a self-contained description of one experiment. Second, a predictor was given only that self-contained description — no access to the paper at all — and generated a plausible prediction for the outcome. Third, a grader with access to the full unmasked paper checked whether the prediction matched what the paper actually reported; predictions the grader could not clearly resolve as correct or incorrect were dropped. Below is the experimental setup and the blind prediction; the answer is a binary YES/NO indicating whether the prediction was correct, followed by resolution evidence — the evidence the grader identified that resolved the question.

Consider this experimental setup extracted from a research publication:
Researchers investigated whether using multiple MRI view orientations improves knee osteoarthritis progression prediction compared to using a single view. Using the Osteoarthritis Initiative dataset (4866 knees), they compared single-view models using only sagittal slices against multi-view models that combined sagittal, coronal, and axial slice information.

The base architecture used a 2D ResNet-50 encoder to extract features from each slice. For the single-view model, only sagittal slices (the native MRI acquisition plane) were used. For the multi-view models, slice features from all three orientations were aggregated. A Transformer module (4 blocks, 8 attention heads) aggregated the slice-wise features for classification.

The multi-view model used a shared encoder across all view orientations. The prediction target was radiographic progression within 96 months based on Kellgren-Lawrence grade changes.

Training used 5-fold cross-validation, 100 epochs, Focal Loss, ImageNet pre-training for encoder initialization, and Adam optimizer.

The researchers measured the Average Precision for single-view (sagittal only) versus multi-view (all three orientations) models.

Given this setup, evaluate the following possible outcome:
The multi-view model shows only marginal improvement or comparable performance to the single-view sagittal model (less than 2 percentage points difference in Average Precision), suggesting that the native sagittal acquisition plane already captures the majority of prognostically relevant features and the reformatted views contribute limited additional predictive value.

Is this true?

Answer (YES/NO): YES